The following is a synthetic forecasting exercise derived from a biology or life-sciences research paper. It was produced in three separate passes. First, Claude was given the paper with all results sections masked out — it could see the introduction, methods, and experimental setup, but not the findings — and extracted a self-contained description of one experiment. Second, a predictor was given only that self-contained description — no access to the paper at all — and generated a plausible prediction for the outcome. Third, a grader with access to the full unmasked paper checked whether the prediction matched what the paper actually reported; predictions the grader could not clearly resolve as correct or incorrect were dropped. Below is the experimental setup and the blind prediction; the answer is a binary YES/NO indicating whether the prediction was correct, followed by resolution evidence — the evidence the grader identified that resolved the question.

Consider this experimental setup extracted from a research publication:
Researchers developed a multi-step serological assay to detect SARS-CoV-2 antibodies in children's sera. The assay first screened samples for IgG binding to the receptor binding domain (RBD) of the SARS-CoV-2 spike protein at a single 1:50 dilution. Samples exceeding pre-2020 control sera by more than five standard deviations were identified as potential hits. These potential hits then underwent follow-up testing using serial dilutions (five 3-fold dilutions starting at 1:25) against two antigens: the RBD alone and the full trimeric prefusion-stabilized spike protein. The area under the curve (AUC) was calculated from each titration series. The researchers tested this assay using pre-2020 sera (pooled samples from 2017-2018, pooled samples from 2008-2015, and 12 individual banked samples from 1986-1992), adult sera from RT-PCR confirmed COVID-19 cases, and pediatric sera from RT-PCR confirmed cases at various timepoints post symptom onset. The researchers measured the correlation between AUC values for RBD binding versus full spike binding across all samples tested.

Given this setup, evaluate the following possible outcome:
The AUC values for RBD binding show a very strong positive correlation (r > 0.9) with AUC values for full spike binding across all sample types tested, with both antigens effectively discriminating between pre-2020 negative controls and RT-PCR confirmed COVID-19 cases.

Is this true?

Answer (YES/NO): YES